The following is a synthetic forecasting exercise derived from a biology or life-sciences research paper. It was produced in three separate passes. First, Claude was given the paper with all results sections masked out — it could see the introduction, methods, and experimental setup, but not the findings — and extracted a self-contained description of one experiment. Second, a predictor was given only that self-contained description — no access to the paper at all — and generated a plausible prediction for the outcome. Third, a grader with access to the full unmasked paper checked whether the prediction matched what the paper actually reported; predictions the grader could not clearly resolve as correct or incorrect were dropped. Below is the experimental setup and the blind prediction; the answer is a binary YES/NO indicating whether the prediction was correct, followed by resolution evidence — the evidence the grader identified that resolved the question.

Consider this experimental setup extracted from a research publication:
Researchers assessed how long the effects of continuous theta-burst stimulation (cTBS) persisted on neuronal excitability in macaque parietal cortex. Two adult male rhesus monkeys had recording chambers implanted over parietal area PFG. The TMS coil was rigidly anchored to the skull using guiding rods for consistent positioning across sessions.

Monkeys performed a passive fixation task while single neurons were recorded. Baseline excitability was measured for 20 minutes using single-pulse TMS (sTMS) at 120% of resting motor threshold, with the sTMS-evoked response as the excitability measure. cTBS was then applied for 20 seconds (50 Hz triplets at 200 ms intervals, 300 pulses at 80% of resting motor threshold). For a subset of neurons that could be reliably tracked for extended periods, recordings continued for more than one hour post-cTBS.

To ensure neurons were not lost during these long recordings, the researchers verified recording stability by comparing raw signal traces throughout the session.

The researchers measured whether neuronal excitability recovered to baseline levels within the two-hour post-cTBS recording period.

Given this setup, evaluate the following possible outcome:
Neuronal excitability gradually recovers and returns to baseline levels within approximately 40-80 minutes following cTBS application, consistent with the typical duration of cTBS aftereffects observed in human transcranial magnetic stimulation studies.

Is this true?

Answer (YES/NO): NO